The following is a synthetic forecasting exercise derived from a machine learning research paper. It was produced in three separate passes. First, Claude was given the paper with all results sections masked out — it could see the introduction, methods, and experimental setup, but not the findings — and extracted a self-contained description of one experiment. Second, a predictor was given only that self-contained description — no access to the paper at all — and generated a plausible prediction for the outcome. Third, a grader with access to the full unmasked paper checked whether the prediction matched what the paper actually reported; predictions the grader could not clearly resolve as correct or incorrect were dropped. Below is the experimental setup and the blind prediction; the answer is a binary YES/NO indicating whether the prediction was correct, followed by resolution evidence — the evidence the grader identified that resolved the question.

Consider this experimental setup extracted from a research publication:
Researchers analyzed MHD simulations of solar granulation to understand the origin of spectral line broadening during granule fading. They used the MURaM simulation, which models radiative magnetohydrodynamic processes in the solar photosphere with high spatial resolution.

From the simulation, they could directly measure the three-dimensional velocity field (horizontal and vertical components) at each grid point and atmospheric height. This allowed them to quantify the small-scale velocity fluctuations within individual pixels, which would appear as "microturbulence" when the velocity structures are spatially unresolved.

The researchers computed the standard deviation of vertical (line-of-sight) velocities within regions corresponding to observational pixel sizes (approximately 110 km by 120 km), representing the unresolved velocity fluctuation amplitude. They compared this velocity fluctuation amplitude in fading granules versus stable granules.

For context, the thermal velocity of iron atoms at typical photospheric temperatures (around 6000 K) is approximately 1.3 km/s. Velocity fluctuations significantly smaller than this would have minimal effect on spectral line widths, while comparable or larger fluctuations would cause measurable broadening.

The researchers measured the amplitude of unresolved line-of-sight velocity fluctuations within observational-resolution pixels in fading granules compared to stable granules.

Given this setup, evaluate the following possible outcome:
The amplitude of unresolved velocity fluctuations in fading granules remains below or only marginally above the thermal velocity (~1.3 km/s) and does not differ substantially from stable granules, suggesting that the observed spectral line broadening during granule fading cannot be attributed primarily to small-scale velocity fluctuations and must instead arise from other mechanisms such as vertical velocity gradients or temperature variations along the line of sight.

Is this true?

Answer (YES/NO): NO